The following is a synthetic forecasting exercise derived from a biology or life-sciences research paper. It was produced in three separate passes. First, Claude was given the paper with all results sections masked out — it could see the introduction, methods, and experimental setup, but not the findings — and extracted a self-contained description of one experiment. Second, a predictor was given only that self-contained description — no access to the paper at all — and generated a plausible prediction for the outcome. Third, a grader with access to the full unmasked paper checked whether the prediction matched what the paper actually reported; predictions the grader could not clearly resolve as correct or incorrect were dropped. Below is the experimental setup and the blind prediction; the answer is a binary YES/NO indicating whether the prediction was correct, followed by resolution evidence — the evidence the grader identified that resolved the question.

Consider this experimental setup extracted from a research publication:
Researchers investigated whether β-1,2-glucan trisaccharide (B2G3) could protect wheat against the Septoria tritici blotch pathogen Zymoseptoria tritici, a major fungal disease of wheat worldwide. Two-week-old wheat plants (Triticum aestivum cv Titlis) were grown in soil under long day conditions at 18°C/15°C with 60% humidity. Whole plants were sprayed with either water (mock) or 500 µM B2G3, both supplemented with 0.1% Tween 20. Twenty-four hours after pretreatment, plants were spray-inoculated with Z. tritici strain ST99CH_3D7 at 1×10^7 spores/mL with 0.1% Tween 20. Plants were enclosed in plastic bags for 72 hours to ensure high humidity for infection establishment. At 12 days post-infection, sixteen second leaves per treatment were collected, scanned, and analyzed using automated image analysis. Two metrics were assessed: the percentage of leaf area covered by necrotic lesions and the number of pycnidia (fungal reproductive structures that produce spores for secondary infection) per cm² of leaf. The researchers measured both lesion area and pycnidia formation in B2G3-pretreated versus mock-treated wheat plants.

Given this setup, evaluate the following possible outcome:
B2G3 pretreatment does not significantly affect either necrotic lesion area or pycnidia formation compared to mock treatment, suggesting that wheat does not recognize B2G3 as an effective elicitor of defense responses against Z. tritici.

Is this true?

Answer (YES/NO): NO